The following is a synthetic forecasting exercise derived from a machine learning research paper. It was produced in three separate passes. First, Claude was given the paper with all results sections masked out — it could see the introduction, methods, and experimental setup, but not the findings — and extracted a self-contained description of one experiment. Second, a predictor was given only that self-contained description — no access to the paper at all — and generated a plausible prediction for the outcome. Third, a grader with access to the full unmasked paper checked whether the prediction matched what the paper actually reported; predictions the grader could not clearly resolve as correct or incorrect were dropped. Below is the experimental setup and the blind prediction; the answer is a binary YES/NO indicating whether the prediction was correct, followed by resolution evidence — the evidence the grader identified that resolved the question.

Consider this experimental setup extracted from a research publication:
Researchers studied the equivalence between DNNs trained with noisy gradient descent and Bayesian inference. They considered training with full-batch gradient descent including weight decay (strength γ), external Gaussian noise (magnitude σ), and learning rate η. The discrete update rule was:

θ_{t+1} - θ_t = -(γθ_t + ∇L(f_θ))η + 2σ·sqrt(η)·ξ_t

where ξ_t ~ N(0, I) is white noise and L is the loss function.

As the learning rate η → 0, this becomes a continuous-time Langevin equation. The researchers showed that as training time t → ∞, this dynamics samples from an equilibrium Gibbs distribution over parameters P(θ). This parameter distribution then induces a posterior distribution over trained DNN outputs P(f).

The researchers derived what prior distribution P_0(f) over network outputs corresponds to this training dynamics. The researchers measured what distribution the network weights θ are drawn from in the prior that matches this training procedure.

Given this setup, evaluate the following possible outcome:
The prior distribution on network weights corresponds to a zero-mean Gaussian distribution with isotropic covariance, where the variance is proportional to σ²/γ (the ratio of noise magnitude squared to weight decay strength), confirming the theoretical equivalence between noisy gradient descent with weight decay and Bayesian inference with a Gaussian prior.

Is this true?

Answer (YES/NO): NO